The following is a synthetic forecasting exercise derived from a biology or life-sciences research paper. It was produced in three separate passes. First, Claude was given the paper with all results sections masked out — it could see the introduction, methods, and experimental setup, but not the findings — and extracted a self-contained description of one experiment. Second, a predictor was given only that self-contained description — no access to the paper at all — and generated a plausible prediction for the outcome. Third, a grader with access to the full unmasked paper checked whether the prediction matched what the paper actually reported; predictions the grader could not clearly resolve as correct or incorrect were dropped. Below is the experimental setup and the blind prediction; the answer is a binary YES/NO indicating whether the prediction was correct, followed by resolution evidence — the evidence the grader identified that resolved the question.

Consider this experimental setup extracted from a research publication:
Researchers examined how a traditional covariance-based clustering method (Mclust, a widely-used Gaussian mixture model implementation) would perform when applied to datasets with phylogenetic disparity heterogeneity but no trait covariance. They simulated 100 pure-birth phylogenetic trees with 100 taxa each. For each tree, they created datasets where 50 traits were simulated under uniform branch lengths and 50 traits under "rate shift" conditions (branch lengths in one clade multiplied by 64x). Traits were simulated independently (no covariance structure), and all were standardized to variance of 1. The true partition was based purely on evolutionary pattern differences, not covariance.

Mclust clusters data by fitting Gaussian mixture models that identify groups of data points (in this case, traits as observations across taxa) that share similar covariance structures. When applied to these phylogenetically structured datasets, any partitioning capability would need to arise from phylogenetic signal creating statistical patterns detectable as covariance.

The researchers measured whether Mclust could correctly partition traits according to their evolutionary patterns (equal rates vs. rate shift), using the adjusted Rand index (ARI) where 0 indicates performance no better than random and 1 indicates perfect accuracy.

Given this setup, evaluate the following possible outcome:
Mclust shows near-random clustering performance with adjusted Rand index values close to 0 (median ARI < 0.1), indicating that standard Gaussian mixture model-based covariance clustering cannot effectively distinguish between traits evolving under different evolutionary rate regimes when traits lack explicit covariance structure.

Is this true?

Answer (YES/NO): NO